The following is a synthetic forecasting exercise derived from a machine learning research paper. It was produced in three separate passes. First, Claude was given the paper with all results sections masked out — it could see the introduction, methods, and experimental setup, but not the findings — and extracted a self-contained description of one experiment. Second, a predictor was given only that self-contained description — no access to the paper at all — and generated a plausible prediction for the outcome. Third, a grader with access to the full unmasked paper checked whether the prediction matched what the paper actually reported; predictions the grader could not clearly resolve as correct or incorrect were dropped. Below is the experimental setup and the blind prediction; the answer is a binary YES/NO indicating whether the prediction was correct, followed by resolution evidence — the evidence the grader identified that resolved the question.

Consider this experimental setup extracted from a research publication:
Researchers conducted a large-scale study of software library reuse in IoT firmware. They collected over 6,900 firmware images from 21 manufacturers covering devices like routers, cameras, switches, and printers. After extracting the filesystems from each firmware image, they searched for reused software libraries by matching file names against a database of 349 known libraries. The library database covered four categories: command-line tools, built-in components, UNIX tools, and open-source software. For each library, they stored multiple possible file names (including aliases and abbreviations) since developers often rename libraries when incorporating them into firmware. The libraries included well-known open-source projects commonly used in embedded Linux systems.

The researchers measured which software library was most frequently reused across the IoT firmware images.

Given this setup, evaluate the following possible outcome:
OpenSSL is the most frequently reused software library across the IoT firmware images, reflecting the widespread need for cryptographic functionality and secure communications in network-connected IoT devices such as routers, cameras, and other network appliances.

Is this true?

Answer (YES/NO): NO